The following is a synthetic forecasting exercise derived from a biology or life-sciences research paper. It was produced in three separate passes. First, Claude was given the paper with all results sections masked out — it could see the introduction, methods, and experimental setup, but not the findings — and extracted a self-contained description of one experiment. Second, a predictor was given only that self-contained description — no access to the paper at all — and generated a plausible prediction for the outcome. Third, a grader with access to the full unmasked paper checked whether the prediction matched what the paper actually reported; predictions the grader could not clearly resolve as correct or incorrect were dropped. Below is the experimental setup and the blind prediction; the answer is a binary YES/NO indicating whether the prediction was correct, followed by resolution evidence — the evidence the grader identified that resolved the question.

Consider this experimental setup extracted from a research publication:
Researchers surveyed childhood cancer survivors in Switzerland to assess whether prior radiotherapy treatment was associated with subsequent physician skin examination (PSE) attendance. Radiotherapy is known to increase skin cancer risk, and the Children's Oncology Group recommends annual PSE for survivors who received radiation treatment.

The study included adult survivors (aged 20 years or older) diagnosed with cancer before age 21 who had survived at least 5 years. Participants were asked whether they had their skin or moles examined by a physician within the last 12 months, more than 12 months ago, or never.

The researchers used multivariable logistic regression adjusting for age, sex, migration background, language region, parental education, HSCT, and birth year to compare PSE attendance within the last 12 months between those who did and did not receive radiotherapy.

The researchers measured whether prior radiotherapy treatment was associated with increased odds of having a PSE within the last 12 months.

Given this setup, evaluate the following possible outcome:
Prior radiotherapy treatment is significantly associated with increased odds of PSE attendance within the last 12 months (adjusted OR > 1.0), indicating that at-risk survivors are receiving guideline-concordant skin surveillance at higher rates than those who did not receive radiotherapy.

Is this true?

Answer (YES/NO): NO